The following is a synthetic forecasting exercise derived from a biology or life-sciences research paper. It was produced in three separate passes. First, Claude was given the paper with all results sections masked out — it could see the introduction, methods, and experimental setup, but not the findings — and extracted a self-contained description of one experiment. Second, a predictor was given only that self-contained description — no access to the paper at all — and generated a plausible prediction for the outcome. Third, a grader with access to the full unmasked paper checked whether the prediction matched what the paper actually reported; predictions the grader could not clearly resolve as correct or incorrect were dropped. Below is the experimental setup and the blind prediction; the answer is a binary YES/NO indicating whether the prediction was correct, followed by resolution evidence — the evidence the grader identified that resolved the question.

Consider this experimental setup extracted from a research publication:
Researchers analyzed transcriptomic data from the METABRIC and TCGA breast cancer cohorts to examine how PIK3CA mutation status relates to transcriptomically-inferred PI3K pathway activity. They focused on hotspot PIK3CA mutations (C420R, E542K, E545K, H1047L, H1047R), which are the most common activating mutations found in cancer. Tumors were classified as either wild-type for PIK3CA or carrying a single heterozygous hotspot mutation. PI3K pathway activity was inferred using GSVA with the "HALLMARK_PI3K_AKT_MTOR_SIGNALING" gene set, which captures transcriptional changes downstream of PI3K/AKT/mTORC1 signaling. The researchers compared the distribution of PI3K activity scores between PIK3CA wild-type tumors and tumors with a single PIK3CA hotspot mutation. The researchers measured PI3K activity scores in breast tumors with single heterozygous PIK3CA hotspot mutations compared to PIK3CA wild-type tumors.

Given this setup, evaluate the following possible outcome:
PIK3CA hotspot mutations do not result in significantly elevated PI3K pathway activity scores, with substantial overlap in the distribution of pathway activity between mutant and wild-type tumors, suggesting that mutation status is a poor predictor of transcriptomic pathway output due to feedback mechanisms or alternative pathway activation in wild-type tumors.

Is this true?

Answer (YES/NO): YES